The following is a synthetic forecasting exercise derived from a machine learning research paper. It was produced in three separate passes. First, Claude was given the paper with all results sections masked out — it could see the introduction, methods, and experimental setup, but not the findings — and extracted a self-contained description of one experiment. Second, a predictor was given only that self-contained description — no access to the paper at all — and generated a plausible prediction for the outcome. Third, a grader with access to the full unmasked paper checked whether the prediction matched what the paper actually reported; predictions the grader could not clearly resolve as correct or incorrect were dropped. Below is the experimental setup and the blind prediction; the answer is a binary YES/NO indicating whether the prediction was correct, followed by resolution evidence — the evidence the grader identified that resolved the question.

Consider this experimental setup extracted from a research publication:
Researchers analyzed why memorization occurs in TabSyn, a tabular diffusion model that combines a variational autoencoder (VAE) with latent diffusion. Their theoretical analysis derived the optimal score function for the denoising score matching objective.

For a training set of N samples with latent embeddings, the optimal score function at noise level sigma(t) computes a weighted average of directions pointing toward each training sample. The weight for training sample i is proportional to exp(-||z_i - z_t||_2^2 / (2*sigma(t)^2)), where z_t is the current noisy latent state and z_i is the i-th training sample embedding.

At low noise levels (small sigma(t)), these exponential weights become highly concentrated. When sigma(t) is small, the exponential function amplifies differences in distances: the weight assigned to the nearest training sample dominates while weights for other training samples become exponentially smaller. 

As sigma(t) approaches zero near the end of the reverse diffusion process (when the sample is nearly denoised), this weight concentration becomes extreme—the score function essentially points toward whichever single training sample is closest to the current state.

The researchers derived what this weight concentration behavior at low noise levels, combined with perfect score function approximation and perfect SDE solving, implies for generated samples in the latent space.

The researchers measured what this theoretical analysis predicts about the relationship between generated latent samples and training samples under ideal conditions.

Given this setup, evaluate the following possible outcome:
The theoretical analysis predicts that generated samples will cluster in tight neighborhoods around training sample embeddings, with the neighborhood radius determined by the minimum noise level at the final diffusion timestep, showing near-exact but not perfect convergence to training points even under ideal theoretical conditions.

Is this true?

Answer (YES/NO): NO